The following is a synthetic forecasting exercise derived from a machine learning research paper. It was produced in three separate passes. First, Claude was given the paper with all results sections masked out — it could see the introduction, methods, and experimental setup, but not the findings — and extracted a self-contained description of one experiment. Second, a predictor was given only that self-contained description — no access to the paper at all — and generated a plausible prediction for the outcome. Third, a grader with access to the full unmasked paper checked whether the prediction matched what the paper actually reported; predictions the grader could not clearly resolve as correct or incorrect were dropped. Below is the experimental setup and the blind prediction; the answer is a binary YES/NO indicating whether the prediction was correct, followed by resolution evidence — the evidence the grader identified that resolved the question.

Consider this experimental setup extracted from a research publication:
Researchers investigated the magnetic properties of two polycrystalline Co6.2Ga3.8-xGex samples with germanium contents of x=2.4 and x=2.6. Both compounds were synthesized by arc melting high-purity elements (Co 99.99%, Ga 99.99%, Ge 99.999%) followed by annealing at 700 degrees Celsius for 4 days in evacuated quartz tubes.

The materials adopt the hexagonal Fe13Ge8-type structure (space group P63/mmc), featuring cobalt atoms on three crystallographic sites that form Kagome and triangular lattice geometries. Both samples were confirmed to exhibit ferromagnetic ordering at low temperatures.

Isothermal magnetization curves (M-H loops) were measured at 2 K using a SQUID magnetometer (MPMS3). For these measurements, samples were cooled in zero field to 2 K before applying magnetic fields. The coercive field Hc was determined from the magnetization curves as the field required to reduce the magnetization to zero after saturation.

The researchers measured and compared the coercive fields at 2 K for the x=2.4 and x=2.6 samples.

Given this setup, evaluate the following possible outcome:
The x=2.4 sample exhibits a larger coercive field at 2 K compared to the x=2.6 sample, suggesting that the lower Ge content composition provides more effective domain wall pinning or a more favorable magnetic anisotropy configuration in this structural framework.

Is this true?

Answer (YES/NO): YES